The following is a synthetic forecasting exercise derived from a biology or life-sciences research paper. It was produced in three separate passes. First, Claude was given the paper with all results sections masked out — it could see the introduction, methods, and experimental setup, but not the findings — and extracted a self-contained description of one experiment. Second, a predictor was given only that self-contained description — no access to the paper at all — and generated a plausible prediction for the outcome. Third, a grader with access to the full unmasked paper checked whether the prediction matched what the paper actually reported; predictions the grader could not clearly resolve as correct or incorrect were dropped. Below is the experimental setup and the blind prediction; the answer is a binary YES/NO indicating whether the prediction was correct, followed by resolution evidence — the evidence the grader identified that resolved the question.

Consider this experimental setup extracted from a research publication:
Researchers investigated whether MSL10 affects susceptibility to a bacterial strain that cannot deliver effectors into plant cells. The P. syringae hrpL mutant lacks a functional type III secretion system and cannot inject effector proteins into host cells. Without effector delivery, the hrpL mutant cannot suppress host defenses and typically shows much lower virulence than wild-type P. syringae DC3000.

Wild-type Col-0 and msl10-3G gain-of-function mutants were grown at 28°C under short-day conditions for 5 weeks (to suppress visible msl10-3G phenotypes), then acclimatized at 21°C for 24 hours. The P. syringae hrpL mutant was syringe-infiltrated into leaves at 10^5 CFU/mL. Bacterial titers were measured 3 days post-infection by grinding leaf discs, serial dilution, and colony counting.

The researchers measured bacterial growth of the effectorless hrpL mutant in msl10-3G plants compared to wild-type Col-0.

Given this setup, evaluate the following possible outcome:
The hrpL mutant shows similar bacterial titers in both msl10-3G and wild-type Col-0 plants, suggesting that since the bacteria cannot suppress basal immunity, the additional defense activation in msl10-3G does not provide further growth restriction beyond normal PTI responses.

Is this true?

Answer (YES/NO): YES